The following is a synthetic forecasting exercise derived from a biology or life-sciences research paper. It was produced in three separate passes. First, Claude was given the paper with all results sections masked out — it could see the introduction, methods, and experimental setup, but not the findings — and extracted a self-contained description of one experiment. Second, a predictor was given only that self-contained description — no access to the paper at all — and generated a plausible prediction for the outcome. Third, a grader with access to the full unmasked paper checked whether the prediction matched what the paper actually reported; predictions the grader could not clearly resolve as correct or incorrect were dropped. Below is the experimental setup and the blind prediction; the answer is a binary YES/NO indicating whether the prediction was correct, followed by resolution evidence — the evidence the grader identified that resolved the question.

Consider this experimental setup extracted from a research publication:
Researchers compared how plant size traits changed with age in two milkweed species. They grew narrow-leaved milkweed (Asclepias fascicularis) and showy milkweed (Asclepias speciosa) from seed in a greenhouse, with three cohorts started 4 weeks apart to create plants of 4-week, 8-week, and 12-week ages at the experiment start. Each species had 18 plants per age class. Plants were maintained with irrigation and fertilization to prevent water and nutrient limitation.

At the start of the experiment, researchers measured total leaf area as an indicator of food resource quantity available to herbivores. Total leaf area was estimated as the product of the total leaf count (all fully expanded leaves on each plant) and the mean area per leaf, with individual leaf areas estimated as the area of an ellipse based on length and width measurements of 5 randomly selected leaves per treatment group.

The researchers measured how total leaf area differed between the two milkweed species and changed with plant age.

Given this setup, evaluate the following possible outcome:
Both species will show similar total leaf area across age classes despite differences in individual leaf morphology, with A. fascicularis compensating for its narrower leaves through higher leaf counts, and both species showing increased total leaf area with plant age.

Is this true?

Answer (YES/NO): YES